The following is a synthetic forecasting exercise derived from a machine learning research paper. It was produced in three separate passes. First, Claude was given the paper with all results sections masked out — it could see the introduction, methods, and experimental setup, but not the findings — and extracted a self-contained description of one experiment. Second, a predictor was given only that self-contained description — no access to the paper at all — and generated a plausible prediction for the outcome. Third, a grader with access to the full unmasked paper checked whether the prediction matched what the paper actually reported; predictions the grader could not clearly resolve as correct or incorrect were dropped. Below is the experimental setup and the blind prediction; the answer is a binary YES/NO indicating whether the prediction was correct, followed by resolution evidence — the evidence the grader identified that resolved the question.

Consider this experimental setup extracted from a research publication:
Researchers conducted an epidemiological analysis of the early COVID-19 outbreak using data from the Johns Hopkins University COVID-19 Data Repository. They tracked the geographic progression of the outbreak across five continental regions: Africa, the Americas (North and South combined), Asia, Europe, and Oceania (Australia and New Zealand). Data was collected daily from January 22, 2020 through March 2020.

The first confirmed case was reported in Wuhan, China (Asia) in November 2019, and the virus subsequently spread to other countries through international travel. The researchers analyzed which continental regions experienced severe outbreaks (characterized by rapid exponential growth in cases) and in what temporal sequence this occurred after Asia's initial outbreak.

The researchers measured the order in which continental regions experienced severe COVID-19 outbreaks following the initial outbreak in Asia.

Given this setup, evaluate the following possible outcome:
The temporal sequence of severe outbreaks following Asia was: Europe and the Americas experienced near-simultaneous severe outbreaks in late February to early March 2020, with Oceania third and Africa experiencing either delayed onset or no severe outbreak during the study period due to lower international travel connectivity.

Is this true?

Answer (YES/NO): NO